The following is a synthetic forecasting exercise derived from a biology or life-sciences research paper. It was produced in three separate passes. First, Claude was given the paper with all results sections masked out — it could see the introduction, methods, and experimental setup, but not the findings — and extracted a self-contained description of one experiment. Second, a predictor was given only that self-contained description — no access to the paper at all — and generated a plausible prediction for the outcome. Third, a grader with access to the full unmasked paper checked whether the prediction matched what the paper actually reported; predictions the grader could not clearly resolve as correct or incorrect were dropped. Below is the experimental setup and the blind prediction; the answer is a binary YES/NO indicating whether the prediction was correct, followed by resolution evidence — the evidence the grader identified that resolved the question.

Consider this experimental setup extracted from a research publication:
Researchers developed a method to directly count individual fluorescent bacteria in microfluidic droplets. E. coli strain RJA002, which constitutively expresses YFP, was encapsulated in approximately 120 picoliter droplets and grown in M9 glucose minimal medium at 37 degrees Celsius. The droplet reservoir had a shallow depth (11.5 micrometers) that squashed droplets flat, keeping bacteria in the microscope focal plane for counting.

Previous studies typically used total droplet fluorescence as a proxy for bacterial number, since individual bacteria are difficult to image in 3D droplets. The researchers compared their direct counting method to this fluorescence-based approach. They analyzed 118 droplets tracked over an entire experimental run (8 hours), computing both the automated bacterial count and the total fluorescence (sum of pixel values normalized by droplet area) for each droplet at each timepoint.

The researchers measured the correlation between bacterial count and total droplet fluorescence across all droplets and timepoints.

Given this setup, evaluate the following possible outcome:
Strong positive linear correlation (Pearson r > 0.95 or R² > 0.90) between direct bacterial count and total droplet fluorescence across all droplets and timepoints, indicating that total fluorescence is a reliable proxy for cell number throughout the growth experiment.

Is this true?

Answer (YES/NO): NO